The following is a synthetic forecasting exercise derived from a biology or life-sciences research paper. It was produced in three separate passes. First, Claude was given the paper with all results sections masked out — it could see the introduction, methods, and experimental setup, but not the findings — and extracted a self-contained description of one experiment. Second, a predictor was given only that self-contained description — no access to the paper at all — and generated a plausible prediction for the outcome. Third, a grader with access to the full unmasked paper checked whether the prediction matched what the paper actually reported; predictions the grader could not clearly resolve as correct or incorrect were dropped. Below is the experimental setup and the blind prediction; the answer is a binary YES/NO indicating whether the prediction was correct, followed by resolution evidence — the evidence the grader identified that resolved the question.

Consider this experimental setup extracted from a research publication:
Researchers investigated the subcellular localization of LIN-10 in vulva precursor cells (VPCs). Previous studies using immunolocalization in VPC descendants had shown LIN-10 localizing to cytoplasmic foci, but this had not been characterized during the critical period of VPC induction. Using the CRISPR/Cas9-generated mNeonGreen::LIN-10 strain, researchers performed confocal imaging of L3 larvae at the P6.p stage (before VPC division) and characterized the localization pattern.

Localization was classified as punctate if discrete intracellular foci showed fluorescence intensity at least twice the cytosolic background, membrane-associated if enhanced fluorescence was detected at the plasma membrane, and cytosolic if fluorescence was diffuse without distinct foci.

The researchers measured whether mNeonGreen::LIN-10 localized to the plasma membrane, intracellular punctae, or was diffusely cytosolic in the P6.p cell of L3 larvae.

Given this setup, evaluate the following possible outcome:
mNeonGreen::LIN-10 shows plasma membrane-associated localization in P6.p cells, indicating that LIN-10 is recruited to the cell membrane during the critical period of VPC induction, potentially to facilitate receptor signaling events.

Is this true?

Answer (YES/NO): NO